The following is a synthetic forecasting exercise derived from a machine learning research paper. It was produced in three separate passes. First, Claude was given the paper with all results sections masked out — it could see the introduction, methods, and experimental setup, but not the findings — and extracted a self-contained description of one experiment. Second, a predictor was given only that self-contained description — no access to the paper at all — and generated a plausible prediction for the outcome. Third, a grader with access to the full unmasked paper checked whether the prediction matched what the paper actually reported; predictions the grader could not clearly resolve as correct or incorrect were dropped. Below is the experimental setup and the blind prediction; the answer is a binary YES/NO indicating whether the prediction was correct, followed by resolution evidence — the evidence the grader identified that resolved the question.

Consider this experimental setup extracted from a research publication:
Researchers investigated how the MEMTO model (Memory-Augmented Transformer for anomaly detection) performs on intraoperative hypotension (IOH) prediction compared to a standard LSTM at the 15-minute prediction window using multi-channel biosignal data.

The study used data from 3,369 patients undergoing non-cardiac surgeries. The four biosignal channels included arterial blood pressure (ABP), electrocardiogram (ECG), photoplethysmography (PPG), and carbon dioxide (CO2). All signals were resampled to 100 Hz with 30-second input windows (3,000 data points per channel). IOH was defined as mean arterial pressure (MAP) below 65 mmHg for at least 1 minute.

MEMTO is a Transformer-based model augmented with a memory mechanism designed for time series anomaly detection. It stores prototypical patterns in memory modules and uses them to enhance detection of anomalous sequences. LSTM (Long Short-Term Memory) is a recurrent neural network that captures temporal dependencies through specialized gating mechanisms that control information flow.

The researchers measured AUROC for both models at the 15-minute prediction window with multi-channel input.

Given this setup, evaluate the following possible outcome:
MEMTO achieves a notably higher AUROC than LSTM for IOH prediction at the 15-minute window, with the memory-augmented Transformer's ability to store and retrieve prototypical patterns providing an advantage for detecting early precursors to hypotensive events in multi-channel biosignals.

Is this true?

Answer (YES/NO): NO